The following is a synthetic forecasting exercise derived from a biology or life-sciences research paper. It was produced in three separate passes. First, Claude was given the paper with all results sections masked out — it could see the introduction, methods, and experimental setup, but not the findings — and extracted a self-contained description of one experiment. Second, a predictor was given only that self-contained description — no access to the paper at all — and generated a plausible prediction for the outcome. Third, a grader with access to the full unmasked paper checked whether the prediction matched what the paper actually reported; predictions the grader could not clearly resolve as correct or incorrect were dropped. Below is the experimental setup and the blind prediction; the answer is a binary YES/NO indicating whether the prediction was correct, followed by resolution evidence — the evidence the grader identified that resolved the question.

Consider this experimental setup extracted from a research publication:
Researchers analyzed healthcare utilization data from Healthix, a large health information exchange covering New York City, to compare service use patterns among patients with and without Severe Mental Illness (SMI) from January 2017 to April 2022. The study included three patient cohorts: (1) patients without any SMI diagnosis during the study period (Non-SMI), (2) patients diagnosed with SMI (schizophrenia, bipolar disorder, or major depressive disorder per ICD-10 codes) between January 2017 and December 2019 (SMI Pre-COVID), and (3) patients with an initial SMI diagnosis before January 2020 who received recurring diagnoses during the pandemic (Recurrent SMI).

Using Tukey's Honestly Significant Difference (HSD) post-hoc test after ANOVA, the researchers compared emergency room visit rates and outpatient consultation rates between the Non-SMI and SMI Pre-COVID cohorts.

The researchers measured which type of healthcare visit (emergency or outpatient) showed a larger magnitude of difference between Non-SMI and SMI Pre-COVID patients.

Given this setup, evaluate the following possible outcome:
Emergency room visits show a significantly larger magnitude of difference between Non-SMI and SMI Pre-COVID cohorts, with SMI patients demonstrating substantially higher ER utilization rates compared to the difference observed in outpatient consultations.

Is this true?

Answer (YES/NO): NO